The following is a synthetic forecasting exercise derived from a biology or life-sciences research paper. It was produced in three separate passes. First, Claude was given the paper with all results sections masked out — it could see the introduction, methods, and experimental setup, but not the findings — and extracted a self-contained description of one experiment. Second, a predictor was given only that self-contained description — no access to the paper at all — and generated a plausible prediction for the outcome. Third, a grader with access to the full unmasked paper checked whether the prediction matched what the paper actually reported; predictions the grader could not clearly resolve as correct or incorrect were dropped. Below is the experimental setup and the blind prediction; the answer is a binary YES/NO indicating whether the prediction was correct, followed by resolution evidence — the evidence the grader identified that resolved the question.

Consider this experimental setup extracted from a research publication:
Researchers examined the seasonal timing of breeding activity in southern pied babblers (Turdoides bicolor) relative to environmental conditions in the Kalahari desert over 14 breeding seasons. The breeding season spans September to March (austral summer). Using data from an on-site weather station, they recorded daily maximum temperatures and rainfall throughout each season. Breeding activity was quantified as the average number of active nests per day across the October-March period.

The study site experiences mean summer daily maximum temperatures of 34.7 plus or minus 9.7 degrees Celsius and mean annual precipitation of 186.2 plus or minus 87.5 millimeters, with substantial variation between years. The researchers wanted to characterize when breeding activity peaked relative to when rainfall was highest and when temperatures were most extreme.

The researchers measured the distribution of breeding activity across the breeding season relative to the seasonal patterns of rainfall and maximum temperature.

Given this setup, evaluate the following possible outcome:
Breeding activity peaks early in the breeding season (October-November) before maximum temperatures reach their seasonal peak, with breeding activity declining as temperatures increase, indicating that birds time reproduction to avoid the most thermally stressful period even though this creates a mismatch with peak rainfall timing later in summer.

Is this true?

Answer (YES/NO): YES